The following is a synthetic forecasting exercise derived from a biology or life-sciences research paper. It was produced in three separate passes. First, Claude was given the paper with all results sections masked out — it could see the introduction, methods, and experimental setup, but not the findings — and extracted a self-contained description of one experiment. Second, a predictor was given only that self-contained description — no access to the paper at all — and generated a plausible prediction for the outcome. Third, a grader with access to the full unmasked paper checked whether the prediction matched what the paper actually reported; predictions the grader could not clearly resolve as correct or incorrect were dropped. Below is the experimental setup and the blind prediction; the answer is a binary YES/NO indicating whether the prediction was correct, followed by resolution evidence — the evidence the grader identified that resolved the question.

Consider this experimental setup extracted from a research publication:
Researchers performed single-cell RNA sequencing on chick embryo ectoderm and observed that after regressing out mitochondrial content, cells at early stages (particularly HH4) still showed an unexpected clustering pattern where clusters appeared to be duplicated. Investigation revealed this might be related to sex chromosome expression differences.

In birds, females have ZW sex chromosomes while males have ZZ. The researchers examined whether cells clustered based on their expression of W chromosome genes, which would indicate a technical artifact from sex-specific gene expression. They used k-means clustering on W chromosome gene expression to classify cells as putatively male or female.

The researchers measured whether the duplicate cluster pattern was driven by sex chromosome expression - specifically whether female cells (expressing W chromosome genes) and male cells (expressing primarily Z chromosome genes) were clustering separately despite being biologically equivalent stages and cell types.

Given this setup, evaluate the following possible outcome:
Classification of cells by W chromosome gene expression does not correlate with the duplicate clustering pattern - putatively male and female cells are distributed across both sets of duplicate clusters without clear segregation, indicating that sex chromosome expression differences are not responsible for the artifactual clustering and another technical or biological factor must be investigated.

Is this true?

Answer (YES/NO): NO